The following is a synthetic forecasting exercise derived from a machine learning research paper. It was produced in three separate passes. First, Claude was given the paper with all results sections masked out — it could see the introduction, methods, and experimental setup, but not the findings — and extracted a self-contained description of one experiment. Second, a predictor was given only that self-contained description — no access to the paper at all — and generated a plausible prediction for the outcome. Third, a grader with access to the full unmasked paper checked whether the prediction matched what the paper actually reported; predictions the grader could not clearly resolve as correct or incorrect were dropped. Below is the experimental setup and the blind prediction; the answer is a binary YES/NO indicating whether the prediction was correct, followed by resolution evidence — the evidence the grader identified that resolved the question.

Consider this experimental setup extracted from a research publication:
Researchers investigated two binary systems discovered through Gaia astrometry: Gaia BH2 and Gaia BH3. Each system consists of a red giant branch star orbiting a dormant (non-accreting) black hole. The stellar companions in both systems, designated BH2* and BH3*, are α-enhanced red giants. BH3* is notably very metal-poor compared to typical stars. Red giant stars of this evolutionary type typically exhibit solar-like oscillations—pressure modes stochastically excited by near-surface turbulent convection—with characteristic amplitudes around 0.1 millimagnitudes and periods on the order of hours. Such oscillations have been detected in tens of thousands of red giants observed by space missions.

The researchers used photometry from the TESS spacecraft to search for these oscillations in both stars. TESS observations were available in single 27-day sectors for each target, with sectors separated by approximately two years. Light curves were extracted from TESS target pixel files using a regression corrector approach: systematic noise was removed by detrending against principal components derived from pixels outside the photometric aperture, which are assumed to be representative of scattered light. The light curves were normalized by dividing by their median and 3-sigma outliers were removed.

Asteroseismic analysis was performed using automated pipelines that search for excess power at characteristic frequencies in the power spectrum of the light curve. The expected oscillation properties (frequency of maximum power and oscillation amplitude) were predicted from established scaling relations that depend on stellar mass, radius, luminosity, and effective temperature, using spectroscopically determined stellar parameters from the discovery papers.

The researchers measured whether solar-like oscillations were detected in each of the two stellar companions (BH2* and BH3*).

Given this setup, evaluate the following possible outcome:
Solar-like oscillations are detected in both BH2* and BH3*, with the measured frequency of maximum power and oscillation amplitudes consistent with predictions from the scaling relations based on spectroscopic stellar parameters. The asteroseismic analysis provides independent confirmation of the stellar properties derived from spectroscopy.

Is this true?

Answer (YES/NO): NO